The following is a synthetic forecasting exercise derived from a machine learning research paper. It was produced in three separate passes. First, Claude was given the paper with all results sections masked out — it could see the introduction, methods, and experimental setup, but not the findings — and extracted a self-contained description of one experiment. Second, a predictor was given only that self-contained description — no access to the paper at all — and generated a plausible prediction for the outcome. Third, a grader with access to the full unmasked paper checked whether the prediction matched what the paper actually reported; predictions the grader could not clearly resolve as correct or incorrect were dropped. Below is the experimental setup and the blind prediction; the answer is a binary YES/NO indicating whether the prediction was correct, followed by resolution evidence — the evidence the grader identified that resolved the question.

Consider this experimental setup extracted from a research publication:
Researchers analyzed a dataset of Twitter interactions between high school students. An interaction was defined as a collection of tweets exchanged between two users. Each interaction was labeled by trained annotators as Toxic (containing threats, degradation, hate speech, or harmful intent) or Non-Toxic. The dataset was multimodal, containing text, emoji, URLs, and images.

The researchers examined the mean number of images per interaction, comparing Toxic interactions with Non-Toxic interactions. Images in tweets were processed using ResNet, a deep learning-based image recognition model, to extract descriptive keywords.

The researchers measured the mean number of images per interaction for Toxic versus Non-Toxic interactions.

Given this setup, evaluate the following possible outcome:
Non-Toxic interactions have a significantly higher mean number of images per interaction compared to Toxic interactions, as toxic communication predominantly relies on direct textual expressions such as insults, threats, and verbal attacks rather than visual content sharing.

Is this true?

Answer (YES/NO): NO